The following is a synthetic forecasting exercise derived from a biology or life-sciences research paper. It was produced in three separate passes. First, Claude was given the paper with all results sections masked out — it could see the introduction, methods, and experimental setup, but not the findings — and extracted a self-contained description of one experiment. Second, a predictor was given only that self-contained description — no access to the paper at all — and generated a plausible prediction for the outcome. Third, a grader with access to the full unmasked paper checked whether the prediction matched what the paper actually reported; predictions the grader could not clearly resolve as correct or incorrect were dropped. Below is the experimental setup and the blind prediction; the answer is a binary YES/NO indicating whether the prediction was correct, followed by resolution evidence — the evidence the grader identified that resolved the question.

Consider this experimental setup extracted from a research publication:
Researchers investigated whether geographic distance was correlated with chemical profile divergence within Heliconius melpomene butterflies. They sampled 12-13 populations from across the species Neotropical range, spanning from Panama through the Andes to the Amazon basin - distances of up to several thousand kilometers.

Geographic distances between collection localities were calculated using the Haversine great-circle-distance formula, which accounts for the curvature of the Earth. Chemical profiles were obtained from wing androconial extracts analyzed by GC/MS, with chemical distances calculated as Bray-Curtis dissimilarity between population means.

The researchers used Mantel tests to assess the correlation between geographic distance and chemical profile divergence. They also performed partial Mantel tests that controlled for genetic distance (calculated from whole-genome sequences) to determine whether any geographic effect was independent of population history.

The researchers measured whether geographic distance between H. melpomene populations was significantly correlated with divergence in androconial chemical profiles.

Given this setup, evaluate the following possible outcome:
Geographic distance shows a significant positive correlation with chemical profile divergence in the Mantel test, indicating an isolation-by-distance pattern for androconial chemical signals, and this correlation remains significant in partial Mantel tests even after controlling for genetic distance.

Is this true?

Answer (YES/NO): YES